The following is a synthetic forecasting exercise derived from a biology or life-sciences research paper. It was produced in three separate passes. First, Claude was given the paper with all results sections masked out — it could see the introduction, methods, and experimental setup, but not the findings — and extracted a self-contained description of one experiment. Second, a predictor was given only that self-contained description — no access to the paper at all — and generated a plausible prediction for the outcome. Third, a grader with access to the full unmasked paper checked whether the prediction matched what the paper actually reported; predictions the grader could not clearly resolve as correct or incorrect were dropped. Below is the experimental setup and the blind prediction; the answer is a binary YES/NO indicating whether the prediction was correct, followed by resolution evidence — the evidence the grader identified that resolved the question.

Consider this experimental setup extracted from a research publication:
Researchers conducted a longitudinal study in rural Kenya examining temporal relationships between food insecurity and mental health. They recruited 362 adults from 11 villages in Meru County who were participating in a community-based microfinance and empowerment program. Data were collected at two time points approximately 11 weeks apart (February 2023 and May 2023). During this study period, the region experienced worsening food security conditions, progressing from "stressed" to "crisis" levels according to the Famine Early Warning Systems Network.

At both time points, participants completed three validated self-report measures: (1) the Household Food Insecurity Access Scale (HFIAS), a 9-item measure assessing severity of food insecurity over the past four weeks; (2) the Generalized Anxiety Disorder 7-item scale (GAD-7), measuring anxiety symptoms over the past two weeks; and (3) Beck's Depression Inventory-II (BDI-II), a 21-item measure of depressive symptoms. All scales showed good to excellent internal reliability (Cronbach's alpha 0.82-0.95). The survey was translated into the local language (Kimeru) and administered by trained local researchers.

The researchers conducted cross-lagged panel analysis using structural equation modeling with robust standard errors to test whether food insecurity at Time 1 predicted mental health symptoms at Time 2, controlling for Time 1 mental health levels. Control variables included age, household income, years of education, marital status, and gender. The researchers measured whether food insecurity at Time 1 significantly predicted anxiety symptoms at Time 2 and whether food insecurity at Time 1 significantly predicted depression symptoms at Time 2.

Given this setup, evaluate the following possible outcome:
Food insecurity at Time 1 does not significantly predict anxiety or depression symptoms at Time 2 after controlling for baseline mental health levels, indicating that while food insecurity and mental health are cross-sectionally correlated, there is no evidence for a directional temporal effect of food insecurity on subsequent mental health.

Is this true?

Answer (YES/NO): NO